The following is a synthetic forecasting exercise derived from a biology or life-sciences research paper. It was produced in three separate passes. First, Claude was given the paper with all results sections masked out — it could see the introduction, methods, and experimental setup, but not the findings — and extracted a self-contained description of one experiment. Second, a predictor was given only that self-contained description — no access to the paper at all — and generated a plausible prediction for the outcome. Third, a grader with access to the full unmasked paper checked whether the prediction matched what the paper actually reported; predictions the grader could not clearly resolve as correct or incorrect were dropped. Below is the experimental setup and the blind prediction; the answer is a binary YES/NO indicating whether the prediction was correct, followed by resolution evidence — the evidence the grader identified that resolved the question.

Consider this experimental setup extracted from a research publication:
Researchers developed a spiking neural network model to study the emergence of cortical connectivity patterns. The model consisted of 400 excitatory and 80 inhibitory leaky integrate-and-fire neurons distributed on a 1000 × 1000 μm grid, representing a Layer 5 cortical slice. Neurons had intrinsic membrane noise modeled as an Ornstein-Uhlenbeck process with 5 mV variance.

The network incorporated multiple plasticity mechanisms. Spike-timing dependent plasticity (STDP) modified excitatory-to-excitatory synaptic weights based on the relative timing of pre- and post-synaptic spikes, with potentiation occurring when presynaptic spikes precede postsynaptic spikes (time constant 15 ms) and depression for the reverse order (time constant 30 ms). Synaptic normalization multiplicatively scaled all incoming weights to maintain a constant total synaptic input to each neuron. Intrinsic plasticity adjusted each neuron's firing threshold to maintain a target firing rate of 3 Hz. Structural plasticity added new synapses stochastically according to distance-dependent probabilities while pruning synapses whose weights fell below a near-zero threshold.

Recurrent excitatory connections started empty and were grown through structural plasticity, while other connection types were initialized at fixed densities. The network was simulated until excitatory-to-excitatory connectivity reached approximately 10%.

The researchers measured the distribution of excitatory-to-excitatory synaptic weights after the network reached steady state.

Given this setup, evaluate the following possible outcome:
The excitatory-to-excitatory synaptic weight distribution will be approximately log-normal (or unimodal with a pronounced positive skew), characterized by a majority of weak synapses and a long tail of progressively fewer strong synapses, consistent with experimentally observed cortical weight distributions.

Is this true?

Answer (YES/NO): YES